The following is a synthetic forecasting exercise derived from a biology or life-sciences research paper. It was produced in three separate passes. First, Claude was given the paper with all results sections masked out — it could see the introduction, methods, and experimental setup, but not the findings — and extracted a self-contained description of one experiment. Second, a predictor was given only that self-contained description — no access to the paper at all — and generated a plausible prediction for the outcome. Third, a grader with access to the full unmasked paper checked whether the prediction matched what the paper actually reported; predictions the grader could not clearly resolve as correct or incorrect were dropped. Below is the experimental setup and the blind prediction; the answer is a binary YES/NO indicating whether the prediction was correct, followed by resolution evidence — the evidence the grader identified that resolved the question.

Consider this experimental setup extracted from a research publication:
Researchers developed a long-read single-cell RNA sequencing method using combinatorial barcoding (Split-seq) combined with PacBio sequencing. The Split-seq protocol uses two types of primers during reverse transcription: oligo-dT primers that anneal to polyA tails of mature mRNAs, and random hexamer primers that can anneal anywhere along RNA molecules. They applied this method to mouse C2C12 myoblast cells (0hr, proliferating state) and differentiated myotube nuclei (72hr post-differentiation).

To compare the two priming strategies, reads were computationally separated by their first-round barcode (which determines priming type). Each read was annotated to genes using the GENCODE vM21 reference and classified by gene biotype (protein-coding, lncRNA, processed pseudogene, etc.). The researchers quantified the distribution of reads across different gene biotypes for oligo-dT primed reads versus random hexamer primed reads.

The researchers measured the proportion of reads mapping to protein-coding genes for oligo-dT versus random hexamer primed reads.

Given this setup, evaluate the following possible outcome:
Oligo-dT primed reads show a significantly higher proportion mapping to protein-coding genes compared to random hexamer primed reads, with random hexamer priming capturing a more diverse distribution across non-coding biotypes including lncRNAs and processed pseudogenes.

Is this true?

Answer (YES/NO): NO